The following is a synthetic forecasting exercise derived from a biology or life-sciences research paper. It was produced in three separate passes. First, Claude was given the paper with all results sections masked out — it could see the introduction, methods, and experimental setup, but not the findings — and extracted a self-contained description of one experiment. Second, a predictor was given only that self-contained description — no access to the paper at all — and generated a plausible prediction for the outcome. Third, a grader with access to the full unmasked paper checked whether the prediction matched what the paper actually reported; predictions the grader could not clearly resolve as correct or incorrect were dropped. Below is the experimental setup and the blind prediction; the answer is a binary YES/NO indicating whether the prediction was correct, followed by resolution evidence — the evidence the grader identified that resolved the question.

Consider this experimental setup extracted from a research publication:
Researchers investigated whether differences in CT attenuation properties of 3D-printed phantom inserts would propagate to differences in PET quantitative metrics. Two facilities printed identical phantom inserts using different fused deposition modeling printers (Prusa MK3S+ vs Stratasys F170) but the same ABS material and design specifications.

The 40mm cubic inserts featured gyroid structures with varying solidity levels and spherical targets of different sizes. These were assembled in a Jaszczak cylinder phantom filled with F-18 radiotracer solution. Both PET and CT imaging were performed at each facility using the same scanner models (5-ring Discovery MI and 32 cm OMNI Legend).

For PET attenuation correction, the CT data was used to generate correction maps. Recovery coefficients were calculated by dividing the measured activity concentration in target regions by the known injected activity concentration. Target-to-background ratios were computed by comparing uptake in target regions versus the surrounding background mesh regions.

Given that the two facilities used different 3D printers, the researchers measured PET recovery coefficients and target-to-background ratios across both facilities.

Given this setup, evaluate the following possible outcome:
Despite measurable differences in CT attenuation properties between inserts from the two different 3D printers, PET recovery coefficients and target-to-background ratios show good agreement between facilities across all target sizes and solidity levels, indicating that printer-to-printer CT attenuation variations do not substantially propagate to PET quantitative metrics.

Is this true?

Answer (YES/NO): YES